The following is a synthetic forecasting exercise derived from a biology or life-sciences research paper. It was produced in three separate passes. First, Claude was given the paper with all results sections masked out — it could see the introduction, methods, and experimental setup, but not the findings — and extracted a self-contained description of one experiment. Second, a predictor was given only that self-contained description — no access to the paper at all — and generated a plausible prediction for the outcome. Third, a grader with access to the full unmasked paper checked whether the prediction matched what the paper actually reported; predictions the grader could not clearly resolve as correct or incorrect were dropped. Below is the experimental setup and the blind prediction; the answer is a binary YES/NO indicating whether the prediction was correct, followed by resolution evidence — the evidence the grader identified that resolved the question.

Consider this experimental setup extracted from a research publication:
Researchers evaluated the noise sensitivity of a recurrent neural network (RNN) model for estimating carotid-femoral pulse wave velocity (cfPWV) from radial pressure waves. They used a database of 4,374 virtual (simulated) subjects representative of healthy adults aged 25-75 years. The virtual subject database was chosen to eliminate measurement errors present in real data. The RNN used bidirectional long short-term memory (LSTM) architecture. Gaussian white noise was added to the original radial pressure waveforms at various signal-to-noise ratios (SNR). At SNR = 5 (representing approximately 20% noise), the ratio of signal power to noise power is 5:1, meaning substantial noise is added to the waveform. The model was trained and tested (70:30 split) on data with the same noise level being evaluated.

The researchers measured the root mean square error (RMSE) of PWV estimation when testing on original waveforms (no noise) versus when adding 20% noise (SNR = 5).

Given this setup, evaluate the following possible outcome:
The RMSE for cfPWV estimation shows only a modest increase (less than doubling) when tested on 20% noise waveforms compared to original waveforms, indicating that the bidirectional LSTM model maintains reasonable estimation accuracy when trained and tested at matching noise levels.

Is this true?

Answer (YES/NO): NO